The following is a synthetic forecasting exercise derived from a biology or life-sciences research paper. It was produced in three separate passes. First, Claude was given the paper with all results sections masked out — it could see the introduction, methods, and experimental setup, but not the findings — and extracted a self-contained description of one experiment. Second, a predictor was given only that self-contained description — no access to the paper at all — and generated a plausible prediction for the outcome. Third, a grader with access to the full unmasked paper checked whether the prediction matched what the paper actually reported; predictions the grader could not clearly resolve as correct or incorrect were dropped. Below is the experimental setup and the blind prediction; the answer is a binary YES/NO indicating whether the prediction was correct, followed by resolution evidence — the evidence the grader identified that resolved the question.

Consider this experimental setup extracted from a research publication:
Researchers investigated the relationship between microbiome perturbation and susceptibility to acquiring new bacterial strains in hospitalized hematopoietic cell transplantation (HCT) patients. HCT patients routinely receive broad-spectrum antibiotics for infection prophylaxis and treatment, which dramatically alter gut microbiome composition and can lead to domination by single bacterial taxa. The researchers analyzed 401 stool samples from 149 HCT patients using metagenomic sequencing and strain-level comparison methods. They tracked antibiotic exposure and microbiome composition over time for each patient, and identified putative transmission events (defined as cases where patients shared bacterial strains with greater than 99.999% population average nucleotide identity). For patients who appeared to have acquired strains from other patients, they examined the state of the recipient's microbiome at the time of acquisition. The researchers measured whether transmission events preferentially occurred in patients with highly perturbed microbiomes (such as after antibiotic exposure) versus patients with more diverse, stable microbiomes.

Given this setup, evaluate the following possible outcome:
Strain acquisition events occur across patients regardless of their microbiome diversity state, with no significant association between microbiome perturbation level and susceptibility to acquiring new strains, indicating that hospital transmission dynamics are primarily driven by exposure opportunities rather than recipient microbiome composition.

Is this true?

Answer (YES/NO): NO